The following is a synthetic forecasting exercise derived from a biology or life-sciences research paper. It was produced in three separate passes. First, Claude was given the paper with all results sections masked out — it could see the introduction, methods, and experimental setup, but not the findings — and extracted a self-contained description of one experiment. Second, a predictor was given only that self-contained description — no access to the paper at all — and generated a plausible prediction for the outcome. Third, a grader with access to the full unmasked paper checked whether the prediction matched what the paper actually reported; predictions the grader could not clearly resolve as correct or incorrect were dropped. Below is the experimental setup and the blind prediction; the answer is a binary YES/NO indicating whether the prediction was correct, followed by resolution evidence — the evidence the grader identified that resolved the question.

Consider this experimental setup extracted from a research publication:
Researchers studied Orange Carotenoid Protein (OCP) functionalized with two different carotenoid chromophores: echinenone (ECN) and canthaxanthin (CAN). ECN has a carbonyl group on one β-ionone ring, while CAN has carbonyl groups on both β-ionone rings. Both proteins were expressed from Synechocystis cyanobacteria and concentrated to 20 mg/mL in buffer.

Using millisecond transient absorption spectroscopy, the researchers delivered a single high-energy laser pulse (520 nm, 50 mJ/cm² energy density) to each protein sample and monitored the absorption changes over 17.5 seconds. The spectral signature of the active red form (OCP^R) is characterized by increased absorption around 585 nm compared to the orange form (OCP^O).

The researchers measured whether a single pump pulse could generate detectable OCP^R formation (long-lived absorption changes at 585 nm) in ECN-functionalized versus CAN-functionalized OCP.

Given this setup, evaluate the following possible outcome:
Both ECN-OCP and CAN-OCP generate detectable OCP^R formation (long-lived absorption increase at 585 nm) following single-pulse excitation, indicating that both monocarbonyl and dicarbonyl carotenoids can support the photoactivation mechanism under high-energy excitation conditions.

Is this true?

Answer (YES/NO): NO